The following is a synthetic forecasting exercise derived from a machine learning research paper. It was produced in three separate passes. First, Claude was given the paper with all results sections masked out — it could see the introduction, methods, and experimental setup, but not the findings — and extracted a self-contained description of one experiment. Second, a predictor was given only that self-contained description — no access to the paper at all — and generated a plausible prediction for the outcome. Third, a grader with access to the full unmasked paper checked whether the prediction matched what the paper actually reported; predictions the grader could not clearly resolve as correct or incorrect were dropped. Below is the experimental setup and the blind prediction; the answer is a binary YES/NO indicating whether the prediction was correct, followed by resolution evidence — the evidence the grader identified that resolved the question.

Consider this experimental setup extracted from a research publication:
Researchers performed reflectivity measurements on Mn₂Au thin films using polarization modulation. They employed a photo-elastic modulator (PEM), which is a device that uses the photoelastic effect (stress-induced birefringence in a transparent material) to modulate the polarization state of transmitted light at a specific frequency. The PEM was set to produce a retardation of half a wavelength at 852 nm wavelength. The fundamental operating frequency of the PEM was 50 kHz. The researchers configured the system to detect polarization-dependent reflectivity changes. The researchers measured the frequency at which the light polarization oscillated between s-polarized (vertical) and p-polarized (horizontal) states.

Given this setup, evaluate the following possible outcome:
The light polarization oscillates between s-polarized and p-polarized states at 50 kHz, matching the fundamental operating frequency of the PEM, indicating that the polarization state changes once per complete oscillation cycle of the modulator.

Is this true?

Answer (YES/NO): NO